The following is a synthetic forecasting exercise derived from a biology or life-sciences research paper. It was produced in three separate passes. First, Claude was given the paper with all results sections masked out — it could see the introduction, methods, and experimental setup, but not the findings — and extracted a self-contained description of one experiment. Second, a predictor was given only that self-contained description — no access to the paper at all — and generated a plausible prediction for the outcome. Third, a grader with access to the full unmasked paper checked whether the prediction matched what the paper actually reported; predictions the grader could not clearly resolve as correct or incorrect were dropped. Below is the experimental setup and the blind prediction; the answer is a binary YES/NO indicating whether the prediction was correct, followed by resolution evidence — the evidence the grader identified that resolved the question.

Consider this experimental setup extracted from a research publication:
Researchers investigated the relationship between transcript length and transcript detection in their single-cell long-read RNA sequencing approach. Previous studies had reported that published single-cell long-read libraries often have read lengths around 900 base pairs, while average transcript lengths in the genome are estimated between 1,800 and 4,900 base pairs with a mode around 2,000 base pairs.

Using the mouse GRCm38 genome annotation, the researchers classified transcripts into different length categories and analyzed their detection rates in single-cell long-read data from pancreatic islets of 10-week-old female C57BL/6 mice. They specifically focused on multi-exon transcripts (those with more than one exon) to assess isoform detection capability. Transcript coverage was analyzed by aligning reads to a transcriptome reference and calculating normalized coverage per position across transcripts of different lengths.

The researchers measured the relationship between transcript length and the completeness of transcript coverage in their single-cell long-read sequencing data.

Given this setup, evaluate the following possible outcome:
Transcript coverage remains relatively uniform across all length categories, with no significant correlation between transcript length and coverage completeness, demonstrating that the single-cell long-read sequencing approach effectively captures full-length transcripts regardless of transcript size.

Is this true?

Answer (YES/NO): NO